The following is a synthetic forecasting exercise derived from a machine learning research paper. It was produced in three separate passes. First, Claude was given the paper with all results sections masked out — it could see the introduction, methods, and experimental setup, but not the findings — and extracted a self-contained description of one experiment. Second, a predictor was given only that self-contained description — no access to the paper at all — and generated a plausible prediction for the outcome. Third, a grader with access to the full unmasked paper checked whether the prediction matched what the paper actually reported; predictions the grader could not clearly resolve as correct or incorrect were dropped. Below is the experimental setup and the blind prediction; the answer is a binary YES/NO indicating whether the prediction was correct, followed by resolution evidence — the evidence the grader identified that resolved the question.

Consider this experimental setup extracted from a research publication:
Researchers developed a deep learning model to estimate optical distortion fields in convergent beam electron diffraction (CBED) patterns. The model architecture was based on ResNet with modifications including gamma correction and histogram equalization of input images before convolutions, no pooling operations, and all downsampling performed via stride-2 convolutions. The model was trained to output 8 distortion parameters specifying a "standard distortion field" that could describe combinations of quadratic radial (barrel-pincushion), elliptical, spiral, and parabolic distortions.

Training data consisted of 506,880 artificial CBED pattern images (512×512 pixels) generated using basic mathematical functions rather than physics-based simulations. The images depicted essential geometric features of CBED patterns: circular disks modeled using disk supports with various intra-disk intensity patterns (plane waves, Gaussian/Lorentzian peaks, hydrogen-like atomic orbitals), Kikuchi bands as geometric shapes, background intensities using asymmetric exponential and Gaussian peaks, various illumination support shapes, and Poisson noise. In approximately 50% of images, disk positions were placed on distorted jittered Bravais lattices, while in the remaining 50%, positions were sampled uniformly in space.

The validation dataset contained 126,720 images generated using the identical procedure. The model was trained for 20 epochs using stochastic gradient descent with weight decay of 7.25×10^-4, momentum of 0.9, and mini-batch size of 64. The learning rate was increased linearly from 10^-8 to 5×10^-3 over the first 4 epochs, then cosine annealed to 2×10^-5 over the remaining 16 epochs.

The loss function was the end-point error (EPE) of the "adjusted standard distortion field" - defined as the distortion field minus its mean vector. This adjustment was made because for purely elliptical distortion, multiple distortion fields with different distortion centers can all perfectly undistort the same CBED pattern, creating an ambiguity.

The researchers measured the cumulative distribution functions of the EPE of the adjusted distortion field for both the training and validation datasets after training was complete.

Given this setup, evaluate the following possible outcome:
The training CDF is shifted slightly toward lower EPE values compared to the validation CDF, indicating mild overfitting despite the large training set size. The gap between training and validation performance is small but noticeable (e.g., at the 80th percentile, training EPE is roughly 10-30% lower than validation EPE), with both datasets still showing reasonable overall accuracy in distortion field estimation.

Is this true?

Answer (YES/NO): NO